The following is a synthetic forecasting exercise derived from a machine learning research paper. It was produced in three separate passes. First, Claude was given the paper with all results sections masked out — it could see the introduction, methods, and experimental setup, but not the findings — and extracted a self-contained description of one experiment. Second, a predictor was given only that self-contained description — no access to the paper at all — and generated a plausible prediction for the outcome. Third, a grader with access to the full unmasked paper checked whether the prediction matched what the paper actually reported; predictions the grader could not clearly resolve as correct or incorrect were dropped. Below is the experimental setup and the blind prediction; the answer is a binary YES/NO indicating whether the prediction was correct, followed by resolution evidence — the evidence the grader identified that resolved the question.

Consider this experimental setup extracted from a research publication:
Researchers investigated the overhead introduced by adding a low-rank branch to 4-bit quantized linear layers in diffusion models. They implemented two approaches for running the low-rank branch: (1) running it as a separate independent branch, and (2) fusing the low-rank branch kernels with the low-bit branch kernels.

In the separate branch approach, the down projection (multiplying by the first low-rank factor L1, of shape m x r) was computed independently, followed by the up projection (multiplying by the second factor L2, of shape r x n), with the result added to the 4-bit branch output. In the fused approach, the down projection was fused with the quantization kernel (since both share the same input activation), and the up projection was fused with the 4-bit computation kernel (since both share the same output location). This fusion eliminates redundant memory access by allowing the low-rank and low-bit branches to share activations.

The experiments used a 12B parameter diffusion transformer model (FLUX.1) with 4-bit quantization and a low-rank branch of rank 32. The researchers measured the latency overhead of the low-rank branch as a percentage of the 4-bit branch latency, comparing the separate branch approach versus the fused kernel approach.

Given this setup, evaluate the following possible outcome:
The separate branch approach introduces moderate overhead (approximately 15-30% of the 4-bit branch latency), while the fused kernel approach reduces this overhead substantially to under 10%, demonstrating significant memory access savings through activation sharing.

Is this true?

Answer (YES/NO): NO